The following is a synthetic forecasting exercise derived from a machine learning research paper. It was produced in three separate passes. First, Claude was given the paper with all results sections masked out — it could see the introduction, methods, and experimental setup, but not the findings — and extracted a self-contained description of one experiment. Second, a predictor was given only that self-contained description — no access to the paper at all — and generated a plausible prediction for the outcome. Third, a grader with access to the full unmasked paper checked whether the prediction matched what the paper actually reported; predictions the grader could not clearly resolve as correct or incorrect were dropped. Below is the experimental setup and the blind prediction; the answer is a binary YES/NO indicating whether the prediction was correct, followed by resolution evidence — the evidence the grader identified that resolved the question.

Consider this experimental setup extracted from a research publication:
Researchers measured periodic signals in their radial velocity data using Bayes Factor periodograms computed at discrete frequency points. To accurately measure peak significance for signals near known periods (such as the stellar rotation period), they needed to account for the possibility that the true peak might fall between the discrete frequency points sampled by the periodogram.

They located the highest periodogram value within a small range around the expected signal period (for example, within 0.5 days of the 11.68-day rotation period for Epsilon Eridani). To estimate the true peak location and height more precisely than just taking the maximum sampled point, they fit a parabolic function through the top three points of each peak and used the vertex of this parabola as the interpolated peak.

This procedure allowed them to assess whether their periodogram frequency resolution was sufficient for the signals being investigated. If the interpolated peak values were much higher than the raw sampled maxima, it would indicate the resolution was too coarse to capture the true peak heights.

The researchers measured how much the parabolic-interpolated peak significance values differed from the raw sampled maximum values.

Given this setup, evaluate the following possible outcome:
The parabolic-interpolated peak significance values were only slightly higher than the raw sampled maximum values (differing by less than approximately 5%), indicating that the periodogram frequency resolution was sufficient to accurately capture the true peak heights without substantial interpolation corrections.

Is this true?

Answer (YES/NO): YES